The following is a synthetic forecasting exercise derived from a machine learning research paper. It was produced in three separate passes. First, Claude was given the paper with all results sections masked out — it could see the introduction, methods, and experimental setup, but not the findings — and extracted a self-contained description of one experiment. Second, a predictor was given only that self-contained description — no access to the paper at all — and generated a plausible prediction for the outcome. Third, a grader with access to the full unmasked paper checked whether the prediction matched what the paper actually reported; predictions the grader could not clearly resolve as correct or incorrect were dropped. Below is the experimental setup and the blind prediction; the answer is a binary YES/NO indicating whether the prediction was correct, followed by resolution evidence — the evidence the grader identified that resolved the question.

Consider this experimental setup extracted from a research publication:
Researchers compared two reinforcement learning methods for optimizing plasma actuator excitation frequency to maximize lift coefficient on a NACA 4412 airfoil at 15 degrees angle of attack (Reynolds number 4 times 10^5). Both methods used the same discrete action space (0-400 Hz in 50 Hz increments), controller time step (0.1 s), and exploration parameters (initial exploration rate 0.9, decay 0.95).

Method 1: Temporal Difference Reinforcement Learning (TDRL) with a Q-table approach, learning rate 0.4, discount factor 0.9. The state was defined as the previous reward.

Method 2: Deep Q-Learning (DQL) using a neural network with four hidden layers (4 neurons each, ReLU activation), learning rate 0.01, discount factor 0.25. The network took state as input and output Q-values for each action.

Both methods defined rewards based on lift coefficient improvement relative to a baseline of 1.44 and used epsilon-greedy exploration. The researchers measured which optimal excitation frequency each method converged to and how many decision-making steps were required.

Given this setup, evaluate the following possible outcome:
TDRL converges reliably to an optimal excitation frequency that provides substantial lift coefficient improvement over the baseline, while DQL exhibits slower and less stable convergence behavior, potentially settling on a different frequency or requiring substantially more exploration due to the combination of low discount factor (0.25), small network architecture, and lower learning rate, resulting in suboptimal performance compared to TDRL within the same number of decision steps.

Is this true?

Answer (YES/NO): NO